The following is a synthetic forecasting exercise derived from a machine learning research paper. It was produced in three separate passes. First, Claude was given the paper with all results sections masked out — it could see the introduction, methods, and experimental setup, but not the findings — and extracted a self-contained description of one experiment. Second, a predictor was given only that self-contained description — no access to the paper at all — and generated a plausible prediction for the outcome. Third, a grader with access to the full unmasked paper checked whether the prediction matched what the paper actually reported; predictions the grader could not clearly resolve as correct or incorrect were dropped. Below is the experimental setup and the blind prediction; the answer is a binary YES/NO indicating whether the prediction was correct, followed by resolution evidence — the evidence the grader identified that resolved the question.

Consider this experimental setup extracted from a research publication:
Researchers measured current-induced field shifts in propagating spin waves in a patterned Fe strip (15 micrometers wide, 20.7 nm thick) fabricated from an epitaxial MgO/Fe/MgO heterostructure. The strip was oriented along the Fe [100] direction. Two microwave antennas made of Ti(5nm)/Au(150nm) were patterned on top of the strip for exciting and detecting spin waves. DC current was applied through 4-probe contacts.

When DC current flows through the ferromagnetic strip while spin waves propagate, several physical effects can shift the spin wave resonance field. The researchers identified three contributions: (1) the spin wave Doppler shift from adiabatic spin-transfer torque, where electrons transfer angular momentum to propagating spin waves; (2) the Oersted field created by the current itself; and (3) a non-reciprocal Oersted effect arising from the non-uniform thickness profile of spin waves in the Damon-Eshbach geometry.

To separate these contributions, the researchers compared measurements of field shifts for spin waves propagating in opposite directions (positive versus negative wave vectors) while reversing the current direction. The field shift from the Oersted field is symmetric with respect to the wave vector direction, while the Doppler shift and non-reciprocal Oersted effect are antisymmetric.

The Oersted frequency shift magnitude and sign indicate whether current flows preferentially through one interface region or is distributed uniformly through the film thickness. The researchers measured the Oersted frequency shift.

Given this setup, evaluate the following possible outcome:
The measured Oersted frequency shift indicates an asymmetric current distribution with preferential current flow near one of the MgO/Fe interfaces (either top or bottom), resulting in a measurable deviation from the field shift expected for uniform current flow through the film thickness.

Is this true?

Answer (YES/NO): YES